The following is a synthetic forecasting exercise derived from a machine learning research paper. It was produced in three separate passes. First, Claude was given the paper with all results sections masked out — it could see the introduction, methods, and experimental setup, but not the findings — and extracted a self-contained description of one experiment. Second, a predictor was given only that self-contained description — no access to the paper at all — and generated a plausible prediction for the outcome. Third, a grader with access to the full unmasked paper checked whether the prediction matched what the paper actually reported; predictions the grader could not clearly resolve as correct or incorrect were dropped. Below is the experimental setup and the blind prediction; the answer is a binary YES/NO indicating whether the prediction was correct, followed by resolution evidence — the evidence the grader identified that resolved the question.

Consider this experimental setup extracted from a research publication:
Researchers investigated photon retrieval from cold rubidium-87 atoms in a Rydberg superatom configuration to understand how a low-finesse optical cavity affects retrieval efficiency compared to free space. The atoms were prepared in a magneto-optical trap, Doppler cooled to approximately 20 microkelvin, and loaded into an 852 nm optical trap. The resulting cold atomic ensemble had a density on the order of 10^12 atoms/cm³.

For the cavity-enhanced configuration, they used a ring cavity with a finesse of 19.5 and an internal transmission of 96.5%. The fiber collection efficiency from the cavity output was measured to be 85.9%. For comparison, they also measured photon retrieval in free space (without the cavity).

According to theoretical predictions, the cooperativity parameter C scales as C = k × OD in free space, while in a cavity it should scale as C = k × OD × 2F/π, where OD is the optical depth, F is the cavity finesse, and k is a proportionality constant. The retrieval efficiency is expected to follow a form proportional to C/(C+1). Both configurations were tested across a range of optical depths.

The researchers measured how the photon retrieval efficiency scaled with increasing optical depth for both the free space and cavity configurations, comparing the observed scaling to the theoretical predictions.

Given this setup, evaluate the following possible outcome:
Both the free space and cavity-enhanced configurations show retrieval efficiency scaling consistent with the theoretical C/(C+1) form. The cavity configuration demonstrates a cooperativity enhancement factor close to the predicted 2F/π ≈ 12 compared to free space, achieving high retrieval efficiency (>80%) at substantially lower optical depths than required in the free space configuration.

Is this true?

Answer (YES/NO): NO